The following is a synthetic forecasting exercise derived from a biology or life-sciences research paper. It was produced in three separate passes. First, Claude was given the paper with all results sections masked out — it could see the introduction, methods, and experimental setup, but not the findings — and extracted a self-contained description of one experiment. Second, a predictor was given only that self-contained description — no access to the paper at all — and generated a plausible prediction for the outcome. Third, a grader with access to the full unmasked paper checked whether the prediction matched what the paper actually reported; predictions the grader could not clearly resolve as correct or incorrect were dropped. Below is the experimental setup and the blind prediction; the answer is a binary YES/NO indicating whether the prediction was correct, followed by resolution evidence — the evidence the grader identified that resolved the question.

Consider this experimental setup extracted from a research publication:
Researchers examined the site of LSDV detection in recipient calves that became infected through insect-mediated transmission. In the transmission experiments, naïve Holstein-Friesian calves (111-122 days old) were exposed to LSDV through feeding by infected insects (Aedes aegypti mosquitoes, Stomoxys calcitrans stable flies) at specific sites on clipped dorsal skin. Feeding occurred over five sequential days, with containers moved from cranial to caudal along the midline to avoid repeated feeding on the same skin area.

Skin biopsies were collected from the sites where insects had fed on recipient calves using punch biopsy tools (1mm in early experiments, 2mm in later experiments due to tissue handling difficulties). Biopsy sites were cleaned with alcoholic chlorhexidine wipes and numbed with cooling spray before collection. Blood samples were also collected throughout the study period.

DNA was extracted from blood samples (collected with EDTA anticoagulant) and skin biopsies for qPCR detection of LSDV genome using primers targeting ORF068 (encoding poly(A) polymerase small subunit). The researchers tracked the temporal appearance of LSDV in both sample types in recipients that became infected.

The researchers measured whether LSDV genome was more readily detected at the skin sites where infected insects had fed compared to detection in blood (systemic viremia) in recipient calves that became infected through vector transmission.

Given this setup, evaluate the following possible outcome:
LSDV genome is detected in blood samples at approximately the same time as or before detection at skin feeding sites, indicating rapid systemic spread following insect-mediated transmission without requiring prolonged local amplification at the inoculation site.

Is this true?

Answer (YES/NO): NO